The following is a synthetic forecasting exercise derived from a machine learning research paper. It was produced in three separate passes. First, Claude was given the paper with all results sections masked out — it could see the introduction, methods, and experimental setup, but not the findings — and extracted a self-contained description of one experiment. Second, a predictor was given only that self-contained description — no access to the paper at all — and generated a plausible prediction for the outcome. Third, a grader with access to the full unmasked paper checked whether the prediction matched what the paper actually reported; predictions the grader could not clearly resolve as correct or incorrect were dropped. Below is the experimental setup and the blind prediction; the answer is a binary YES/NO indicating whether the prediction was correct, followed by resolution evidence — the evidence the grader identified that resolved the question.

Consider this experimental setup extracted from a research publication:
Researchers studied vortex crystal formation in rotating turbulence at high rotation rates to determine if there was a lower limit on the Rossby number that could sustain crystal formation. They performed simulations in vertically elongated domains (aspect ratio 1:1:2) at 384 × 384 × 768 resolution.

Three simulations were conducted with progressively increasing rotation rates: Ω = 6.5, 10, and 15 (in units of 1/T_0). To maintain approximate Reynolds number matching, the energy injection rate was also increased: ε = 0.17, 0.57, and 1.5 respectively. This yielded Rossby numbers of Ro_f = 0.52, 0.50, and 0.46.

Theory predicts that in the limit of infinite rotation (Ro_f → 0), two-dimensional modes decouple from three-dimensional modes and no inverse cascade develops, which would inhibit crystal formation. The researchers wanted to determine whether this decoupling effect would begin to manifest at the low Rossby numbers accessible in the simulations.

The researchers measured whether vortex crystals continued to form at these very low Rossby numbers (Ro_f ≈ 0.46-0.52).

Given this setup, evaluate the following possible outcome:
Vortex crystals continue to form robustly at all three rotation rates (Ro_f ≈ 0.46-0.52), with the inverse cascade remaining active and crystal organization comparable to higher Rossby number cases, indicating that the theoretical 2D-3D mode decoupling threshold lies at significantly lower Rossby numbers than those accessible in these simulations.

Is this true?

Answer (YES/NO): YES